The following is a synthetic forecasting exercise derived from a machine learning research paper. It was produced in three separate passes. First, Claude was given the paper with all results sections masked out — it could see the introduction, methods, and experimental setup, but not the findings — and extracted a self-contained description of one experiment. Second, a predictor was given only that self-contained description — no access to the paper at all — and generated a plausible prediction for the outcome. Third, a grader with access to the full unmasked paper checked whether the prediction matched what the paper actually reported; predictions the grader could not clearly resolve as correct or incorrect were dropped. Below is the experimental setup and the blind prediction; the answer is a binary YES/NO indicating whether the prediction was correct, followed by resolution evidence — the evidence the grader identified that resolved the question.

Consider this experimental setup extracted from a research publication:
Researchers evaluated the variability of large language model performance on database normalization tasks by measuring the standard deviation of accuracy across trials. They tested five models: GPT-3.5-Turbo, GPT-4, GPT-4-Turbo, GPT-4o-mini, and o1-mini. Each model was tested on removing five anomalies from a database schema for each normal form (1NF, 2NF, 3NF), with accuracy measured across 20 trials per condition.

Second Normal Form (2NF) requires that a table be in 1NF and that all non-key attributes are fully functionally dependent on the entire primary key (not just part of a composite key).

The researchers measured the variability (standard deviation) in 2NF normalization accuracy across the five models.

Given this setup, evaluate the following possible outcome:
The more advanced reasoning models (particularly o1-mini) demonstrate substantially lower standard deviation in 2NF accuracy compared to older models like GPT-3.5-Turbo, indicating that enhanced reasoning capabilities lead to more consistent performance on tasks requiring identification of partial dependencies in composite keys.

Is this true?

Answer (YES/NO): NO